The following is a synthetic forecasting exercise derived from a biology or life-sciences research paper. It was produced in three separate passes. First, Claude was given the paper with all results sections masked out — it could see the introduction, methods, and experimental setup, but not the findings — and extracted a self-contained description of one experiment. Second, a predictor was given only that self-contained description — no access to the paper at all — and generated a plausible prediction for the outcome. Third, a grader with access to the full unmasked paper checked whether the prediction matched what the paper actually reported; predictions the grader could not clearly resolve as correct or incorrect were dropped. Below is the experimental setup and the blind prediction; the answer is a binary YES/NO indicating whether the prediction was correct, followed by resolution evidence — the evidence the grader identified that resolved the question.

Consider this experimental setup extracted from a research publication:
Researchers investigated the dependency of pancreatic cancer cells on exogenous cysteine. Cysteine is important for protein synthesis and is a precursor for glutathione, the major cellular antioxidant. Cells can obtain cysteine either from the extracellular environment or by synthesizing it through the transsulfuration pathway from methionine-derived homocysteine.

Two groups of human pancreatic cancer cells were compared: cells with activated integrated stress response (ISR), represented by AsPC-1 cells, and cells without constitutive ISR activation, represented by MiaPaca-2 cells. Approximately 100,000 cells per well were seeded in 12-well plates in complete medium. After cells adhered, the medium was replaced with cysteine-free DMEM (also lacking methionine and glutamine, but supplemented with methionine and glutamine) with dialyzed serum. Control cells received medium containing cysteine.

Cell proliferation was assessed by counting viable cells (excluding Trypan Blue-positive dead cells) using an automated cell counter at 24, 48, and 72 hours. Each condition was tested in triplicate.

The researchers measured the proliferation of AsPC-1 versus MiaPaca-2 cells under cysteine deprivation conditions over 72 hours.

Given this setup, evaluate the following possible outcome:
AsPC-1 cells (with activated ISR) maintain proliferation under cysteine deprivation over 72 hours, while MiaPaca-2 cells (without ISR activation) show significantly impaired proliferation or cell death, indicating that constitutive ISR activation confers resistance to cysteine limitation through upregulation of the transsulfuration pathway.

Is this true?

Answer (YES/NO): NO